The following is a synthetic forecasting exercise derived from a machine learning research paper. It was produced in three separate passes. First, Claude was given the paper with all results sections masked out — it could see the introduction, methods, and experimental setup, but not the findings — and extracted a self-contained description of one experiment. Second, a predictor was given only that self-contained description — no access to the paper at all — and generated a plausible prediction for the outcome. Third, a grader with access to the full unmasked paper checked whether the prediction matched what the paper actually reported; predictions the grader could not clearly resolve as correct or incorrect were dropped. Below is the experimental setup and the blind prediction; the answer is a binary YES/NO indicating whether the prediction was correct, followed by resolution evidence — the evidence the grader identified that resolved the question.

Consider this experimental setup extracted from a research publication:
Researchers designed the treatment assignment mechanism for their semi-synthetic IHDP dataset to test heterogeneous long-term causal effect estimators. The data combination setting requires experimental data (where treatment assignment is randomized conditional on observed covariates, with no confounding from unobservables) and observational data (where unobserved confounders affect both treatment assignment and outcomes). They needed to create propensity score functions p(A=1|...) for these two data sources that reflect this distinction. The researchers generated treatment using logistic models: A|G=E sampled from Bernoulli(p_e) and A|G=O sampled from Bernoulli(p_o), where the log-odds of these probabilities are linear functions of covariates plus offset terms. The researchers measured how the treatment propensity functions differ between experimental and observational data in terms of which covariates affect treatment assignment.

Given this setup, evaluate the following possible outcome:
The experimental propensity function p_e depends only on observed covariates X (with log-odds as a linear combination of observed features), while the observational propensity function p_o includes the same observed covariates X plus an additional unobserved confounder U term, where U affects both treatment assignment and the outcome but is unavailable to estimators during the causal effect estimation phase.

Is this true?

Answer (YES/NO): YES